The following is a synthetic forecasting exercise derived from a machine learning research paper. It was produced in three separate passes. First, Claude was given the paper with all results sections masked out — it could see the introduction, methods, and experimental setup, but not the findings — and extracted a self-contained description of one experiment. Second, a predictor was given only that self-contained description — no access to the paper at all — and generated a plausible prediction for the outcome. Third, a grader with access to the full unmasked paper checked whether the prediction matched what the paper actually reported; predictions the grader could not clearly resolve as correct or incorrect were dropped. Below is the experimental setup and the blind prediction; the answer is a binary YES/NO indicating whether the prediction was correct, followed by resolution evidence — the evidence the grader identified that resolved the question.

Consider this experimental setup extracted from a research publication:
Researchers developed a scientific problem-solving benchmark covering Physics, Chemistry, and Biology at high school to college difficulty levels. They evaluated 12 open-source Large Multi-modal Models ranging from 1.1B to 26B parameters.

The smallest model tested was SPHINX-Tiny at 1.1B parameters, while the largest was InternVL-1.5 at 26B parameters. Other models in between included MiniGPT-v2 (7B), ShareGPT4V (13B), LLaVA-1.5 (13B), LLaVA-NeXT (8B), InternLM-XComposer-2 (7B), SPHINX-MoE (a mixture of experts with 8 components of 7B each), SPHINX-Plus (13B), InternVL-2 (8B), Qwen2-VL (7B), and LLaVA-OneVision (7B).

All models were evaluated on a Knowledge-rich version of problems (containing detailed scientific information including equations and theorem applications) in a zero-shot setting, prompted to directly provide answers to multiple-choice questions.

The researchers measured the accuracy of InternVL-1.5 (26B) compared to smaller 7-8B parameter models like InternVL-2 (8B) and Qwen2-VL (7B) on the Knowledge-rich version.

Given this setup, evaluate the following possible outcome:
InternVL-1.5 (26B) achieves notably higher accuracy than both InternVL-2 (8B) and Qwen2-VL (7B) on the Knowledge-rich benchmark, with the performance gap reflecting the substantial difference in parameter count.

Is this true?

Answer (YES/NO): NO